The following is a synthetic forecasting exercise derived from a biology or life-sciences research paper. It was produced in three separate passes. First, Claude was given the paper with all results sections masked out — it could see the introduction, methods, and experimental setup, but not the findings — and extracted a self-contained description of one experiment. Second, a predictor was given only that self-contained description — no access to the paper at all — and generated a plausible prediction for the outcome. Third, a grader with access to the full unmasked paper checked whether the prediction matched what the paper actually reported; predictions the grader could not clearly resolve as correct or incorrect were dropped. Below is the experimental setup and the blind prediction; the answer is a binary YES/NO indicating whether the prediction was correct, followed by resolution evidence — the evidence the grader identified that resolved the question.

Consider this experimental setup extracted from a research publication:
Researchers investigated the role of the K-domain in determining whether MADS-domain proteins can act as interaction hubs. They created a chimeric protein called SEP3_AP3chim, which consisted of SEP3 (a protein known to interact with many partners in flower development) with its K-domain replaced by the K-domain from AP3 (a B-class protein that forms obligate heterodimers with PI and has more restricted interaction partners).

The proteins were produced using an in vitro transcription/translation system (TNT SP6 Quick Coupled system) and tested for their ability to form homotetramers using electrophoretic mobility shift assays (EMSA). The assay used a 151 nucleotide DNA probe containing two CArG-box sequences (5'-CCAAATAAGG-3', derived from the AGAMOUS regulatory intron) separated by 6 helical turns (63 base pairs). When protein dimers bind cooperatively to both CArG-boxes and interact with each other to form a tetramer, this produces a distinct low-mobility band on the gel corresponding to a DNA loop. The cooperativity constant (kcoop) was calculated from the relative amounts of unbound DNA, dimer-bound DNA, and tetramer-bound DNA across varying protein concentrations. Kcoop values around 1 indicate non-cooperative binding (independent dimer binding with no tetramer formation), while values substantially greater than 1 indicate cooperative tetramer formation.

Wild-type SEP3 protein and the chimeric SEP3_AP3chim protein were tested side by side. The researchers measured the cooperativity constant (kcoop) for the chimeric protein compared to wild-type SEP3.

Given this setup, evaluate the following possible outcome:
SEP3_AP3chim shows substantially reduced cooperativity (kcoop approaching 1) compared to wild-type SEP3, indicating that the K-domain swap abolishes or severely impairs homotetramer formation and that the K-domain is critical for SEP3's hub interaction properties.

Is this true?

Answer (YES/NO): YES